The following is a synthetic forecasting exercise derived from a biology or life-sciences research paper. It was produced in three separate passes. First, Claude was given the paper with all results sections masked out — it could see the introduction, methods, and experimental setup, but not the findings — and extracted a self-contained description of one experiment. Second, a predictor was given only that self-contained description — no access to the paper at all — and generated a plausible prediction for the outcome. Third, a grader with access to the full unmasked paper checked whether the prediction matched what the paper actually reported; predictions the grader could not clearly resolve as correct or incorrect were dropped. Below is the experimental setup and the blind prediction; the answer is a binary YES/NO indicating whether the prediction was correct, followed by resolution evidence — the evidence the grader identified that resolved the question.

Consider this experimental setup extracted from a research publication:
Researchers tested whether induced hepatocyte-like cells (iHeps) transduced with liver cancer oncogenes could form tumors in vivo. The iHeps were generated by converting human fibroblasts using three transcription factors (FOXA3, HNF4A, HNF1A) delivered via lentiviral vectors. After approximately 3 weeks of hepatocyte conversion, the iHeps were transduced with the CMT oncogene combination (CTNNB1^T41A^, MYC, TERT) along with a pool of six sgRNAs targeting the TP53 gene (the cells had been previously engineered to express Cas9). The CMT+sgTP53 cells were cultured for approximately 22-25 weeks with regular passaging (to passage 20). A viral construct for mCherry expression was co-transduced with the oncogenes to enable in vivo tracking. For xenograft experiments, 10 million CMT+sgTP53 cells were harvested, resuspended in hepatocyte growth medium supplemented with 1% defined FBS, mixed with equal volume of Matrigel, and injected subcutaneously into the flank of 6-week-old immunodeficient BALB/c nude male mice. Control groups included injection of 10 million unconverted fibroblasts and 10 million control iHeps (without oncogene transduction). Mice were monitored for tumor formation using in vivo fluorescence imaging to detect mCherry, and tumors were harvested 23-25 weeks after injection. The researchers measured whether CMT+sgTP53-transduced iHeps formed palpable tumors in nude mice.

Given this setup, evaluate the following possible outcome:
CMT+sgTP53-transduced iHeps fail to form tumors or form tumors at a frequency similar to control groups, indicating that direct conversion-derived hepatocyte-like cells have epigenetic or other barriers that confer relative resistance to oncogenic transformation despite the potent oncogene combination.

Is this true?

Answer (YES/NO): NO